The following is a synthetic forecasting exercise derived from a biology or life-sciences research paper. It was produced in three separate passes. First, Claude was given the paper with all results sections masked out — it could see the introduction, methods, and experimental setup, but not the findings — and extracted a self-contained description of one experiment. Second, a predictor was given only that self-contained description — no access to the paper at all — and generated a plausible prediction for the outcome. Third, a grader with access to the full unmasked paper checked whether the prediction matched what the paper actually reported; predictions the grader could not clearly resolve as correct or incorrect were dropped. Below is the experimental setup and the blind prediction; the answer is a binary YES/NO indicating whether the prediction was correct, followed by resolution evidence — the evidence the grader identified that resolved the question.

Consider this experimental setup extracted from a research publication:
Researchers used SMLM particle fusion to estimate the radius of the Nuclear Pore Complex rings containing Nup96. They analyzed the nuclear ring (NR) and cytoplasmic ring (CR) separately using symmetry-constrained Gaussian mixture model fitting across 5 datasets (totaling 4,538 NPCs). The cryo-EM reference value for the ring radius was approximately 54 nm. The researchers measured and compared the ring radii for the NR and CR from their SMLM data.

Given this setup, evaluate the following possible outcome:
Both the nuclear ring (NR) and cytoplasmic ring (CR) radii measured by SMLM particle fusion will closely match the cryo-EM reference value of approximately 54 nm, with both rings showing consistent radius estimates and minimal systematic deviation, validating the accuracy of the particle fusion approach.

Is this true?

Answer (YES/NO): NO